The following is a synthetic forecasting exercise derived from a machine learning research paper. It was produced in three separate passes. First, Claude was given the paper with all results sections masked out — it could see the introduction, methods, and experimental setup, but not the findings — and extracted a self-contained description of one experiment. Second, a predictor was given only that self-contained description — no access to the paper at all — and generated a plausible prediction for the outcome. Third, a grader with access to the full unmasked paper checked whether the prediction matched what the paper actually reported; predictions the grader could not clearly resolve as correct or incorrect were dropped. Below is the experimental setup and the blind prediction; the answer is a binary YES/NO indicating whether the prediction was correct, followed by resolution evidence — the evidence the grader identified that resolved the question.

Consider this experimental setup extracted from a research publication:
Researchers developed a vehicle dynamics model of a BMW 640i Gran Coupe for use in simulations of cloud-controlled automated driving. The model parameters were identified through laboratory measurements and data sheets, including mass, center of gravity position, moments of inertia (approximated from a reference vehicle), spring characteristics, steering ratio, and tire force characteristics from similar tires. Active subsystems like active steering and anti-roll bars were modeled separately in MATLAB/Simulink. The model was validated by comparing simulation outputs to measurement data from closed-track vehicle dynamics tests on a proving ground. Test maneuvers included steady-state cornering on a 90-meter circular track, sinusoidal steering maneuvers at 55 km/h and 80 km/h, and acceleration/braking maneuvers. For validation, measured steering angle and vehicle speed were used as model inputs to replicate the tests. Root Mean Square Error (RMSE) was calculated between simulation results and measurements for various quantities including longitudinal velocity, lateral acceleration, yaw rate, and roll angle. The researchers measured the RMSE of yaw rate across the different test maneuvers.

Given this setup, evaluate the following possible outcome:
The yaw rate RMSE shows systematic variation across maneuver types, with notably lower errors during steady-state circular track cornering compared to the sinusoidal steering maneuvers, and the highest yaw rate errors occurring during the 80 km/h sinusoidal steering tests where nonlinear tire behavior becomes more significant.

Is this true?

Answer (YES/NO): NO